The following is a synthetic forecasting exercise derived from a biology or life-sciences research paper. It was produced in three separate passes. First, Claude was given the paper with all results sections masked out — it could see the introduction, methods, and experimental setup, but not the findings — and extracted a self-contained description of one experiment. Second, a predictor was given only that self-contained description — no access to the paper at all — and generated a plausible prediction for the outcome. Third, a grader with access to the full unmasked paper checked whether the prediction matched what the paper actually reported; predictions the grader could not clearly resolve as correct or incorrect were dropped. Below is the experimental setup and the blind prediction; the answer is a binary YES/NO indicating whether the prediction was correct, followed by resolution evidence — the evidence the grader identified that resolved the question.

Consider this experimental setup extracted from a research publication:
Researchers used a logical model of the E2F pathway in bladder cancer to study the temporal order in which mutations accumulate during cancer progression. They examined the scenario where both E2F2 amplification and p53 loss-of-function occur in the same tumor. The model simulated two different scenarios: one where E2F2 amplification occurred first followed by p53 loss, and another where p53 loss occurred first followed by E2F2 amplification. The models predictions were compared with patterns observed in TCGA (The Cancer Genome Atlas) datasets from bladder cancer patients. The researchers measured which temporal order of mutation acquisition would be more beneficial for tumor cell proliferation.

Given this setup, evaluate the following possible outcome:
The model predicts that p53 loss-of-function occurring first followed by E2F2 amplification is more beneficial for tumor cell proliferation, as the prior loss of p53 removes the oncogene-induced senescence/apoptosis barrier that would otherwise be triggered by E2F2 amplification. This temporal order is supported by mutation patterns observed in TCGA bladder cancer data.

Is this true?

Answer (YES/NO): YES